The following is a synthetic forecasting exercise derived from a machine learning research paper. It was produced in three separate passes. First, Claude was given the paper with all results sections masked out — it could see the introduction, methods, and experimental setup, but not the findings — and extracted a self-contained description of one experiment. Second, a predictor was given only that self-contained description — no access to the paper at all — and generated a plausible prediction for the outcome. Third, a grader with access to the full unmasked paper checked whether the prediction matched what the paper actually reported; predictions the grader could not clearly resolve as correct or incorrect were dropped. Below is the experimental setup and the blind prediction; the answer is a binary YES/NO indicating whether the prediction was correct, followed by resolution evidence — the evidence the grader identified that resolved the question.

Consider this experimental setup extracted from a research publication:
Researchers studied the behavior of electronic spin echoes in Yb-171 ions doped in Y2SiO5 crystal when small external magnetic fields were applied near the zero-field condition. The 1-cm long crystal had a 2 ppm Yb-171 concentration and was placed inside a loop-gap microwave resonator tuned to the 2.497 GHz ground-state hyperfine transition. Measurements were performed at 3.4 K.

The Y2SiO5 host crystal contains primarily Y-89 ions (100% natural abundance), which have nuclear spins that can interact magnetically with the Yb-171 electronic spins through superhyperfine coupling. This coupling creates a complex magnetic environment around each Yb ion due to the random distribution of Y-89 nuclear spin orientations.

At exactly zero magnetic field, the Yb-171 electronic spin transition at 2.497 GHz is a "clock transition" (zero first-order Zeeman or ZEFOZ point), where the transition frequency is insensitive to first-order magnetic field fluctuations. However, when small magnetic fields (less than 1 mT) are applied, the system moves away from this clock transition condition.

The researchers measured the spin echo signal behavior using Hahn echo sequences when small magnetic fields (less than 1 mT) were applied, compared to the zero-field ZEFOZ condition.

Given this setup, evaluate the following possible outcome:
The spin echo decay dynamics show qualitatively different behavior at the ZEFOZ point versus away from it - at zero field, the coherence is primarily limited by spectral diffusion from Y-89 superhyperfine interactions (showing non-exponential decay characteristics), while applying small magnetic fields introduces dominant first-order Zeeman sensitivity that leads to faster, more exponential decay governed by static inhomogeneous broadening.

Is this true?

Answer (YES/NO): NO